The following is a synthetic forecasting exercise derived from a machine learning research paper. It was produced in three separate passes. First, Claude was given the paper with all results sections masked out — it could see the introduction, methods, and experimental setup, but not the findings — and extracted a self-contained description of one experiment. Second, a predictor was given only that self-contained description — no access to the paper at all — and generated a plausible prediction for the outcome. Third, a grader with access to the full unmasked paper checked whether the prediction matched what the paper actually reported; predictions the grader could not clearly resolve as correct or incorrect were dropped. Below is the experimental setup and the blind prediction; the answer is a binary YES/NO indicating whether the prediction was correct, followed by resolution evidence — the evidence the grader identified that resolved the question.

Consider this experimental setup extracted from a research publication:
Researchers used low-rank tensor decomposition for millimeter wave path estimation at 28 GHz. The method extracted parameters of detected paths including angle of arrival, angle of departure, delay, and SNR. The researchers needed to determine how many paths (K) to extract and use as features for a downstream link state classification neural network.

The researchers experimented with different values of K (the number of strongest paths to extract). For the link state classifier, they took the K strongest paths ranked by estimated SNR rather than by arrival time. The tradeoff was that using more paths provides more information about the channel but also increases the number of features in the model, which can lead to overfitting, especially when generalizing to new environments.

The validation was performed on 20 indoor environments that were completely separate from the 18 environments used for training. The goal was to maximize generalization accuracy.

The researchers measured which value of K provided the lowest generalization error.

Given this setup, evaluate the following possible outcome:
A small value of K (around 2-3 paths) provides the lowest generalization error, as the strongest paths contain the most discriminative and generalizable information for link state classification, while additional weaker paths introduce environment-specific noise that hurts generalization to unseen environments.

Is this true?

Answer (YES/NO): NO